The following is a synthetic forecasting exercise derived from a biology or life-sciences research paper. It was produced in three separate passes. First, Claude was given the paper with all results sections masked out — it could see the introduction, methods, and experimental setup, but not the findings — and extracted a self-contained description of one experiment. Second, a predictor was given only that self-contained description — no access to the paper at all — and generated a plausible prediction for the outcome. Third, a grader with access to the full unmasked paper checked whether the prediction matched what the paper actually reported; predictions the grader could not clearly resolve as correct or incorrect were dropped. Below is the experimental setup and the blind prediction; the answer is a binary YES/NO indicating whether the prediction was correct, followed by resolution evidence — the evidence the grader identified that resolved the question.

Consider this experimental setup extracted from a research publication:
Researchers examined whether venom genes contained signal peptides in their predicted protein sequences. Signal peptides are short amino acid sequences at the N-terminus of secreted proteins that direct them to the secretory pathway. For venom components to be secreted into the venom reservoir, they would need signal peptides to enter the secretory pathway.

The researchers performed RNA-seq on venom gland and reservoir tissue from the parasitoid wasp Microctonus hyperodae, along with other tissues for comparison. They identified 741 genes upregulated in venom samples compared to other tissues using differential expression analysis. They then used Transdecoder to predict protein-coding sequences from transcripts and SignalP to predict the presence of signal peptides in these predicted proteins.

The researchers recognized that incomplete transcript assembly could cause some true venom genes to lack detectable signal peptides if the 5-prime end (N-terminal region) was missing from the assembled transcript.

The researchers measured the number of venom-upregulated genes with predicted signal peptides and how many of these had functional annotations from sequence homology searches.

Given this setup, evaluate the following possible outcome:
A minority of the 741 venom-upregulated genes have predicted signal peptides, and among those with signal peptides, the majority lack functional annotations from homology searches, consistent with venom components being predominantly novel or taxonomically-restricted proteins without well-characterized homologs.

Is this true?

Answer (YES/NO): NO